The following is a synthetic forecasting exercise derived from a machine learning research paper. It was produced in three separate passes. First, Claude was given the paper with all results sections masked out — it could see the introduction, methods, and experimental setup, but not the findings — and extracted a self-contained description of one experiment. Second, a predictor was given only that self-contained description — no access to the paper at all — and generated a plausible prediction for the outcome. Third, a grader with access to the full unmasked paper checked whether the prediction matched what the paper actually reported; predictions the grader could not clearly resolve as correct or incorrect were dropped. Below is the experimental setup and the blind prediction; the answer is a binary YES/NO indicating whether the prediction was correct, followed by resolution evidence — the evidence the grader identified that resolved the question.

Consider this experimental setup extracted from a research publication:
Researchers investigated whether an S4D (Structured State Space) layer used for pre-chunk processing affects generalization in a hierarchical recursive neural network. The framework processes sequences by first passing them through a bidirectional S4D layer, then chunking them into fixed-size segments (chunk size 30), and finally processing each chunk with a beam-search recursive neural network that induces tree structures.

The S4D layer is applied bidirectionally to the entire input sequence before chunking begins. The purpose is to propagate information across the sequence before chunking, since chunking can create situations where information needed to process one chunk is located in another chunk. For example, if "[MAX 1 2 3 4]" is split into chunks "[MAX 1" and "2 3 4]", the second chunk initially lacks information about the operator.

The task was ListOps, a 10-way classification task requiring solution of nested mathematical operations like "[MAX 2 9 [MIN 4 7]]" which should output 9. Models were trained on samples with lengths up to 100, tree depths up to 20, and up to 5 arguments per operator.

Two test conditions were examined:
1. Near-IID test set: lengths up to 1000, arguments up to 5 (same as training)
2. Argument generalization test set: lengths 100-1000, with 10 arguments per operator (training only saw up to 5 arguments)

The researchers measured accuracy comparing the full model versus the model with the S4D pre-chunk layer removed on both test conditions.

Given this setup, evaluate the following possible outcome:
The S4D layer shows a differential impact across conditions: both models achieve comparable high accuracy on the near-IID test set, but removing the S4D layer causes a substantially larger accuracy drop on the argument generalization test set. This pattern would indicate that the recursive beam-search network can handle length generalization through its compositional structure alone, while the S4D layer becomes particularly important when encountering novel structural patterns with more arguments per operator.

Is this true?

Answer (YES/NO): YES